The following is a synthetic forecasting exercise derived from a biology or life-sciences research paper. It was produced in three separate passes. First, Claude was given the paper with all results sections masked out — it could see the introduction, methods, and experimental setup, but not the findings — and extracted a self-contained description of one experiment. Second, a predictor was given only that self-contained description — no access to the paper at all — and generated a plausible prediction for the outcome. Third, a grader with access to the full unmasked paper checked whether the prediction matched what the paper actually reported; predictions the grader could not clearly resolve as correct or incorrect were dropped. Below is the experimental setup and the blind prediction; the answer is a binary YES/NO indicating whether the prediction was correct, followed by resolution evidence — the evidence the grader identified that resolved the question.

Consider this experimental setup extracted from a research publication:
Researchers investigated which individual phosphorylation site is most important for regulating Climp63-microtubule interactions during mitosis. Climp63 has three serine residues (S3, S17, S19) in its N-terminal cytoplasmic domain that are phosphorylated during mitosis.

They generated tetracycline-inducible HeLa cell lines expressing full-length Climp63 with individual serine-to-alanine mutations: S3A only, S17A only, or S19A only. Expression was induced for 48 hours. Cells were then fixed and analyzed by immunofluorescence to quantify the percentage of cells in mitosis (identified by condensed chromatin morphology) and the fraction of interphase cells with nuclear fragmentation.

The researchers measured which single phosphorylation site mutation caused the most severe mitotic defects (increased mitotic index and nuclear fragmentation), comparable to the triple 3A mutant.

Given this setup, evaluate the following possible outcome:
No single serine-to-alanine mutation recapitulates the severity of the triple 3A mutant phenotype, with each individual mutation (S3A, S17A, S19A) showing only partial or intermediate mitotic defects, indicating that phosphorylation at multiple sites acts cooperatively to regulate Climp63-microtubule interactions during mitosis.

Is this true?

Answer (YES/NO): NO